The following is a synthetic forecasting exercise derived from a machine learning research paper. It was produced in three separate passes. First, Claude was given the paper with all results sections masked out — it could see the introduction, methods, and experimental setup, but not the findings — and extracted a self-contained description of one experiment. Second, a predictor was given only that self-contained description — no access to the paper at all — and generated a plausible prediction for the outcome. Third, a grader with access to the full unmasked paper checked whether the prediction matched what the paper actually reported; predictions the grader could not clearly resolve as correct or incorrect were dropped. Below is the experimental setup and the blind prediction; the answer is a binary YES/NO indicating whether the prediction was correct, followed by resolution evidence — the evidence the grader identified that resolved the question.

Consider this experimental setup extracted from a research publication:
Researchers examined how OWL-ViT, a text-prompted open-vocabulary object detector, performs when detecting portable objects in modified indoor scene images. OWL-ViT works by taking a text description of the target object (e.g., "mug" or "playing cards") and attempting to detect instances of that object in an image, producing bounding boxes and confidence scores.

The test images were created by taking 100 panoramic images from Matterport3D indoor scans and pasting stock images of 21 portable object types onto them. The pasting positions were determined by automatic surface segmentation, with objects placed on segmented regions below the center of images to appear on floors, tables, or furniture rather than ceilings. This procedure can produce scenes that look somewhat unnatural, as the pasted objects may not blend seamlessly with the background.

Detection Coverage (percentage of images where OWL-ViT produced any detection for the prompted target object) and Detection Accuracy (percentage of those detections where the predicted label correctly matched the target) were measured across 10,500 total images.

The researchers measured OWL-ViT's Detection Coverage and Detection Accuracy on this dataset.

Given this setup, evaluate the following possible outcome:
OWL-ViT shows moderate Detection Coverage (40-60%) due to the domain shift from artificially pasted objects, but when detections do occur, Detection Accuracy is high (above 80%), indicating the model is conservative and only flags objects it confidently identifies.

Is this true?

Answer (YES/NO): NO